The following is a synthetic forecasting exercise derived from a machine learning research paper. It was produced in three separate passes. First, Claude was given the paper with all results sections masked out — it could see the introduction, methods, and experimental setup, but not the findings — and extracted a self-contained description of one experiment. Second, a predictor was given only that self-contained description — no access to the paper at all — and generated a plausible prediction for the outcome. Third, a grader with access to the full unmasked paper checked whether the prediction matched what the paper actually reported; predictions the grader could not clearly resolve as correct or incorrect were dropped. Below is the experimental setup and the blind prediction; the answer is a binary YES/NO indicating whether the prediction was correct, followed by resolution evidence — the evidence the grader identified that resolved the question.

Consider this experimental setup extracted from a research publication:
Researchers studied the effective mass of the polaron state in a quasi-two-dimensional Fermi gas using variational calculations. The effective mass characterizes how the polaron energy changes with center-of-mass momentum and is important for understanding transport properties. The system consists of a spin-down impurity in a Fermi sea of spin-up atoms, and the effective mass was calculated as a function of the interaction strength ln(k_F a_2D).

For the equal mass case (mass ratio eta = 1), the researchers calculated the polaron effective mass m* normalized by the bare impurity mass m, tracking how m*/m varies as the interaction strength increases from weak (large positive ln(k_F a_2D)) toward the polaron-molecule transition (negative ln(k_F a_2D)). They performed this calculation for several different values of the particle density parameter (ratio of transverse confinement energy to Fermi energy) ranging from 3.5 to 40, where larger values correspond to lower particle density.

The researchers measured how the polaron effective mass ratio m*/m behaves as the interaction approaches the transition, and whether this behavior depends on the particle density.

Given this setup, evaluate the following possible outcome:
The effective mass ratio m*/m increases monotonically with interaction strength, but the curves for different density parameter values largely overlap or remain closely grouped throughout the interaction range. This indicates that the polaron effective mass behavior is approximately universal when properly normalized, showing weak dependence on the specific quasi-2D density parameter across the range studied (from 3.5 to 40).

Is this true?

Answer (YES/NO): NO